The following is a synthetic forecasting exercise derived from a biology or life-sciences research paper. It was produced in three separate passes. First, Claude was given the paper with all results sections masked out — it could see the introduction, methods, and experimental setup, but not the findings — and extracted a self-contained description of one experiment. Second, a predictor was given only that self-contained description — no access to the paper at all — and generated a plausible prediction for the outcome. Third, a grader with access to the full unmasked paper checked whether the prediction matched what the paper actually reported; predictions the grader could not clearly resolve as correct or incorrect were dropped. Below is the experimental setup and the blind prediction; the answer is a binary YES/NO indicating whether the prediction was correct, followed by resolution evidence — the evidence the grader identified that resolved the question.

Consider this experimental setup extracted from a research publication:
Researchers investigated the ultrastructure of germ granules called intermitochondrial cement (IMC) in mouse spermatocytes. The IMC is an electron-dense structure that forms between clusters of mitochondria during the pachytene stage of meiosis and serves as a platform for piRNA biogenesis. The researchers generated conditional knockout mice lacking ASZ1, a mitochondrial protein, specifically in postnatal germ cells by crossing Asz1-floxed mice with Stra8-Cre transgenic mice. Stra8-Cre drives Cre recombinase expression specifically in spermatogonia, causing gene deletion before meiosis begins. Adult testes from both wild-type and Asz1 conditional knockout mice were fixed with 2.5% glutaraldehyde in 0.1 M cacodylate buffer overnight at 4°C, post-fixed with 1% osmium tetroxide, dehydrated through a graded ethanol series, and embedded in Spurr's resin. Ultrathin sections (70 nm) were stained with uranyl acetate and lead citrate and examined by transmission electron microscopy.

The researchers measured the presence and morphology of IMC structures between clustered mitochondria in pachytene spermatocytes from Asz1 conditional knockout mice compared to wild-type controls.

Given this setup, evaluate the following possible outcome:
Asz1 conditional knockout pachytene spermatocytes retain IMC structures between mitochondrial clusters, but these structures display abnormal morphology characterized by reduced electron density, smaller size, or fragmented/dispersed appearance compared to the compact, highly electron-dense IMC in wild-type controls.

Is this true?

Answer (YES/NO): NO